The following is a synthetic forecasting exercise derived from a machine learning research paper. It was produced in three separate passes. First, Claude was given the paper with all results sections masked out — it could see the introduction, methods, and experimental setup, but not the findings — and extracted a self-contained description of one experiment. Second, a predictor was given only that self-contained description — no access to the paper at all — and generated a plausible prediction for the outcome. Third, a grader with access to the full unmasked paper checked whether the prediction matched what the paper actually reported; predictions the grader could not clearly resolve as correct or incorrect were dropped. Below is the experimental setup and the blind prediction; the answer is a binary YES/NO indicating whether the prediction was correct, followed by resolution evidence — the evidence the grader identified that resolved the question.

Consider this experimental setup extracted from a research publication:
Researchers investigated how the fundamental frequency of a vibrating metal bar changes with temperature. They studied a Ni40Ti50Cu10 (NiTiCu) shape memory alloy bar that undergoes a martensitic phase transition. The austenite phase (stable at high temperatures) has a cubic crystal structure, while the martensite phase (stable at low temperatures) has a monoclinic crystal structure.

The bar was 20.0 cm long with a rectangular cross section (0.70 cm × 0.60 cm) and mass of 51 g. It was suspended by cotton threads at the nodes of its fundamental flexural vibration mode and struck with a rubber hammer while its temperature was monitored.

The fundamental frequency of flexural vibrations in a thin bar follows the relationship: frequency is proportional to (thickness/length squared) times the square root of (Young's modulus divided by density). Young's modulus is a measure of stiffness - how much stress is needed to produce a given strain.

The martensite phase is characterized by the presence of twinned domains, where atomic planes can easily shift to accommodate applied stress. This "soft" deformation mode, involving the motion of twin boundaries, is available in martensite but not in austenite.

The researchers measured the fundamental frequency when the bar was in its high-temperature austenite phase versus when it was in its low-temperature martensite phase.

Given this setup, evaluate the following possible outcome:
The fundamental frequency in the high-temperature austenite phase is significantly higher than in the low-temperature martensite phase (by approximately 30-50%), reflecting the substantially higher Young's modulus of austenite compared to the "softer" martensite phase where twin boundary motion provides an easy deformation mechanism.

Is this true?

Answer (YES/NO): YES